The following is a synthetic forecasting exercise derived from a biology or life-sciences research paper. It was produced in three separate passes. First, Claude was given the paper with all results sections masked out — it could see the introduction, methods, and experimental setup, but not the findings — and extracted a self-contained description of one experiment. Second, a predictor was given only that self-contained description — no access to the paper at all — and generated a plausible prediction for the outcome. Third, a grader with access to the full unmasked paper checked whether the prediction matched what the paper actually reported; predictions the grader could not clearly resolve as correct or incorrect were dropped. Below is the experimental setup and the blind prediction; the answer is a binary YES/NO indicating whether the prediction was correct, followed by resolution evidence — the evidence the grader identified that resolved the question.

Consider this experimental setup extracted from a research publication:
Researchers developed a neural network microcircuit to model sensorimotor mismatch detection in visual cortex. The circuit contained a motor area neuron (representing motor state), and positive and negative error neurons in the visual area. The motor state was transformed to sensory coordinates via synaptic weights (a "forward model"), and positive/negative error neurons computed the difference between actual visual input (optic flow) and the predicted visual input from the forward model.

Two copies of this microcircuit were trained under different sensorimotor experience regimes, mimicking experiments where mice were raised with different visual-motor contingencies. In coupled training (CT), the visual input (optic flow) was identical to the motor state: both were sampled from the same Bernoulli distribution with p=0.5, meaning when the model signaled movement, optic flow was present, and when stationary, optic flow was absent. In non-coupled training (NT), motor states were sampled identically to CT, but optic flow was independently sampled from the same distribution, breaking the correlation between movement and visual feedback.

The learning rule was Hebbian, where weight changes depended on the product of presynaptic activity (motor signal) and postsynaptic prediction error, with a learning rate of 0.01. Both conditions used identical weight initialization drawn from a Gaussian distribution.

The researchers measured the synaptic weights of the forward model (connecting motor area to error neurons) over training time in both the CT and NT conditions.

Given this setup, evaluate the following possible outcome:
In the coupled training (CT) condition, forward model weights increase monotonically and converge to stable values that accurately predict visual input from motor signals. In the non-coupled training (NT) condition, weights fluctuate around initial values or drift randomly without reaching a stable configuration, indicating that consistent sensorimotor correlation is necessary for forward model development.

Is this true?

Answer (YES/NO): NO